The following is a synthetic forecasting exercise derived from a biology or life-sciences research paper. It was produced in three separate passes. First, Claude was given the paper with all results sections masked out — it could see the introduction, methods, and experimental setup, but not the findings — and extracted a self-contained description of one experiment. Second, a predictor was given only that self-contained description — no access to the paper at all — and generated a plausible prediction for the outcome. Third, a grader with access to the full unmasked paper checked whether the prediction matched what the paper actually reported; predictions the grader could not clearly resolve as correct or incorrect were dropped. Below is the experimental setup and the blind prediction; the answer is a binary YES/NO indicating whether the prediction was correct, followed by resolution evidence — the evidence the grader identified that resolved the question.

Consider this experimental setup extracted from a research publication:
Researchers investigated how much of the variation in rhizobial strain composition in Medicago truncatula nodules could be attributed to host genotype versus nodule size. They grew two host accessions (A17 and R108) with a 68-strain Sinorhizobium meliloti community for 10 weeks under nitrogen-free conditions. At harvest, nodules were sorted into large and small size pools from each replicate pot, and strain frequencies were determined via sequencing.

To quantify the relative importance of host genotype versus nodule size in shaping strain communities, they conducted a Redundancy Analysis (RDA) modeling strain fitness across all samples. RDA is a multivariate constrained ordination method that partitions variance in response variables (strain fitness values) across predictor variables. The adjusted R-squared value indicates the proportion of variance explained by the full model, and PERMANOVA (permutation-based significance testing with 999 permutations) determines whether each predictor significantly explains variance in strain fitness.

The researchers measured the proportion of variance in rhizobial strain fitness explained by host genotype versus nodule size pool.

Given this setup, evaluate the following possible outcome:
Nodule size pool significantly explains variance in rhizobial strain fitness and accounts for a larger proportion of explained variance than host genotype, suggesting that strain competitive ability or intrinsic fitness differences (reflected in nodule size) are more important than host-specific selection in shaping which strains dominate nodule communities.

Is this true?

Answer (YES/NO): NO